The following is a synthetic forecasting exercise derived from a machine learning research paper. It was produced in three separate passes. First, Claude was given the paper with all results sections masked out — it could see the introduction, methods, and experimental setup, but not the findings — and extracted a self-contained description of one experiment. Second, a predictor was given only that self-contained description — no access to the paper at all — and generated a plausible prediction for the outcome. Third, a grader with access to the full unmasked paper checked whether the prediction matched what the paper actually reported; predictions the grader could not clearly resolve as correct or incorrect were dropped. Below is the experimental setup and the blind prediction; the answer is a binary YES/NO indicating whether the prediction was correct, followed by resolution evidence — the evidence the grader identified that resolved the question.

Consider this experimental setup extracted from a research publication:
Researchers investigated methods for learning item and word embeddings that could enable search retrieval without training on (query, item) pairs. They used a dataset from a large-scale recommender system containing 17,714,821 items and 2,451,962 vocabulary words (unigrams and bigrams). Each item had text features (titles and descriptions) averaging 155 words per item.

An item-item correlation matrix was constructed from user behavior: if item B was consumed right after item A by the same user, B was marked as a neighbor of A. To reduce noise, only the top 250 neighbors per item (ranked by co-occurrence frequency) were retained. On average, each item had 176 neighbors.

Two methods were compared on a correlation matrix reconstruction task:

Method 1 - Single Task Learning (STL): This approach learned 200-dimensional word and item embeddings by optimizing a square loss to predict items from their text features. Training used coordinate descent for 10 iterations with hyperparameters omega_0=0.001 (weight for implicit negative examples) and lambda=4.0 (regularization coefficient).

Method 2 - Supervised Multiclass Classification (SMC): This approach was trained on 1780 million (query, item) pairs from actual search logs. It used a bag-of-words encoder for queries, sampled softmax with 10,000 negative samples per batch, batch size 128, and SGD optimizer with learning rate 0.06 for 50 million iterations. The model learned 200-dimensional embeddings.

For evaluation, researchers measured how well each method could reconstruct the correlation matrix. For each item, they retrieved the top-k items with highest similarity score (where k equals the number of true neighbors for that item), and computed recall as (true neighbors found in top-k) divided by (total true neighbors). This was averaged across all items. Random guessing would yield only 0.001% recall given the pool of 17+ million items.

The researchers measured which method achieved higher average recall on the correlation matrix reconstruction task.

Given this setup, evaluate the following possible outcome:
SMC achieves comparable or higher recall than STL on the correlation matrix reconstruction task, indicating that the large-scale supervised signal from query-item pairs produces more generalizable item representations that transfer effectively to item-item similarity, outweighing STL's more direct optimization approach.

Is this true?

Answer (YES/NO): NO